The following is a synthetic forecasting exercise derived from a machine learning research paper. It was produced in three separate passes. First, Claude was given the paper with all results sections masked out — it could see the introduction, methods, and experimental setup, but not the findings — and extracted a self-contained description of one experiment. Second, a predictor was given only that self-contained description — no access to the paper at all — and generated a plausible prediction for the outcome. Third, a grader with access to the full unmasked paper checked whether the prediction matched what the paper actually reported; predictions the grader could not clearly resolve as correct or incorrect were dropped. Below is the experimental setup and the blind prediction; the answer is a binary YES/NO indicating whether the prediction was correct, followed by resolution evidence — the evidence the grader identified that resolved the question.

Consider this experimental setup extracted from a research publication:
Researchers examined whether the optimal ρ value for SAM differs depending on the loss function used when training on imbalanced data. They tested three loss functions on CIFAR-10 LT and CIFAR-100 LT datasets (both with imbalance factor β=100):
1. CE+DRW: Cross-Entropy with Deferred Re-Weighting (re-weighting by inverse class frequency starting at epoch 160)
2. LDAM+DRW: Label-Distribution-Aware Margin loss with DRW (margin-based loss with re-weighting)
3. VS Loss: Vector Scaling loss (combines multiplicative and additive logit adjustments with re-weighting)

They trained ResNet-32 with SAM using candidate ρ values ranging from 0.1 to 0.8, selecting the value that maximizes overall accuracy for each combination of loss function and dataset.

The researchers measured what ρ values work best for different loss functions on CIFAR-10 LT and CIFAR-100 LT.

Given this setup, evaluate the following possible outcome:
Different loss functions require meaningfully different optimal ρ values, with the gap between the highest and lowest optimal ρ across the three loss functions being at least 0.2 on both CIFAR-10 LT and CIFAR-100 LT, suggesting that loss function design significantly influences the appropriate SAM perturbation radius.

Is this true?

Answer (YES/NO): NO